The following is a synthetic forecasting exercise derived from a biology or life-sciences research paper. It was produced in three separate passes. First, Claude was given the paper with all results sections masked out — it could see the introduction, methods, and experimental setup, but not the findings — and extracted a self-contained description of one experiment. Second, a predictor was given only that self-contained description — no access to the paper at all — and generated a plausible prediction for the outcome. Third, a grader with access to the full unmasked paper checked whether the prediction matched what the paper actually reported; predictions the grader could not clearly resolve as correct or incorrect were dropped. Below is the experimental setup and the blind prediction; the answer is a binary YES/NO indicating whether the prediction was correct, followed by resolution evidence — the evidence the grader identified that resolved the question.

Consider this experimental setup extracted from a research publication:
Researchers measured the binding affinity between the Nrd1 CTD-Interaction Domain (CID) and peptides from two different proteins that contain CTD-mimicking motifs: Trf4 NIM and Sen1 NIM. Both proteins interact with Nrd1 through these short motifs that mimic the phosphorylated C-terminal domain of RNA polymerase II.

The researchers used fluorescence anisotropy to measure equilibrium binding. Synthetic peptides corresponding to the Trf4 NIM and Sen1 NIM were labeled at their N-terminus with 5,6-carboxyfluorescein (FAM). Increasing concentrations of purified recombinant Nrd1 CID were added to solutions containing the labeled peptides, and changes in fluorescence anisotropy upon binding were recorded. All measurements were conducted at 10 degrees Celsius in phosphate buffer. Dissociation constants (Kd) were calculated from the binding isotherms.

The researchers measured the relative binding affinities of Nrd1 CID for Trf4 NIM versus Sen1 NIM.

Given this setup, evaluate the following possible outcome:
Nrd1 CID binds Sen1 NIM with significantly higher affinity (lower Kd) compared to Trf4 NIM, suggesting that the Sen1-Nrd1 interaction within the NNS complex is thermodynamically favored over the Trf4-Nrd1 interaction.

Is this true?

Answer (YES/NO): NO